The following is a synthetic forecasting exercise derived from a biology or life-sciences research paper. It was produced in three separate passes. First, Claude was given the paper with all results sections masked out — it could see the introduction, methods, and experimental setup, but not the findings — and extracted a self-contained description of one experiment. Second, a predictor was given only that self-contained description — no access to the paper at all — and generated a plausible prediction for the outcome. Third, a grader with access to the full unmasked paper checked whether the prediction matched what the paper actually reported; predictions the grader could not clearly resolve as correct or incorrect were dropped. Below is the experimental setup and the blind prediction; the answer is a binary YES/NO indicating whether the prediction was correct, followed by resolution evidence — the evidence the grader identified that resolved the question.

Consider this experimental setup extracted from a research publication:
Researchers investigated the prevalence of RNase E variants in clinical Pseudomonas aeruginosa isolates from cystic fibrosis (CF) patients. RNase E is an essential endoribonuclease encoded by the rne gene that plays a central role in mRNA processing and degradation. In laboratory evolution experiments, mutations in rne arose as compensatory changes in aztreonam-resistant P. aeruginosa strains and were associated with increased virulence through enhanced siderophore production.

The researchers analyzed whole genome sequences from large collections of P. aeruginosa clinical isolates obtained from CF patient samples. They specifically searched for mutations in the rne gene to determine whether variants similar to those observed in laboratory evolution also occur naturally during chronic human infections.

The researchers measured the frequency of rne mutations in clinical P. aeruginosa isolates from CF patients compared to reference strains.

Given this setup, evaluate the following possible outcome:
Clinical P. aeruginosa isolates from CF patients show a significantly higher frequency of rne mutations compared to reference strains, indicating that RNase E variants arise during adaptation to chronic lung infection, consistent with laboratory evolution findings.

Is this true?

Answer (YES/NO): YES